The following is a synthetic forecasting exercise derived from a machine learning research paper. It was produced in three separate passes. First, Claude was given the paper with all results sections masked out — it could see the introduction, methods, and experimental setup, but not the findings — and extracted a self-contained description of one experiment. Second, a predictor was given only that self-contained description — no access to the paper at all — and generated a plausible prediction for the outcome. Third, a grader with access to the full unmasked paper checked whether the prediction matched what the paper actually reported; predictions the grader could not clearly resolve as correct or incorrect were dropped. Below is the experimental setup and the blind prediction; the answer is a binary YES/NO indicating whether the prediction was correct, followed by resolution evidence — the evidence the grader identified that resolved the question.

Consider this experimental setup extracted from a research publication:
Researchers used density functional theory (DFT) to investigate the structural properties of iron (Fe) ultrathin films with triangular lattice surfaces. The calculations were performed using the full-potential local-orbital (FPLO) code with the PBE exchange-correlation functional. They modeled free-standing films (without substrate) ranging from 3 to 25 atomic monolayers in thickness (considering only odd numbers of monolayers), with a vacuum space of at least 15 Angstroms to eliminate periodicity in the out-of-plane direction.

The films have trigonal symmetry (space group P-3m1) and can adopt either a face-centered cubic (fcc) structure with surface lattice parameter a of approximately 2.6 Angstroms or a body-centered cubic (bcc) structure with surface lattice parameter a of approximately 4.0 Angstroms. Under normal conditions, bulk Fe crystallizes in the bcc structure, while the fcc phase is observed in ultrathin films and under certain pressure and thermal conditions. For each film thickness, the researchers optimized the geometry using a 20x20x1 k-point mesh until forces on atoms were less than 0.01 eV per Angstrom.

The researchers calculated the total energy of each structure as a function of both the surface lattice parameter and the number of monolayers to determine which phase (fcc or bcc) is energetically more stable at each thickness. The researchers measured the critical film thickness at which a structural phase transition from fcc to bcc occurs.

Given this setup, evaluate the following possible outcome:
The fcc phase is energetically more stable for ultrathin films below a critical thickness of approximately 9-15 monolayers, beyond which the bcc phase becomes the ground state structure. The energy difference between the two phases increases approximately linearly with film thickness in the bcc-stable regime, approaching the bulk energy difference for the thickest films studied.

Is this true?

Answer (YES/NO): NO